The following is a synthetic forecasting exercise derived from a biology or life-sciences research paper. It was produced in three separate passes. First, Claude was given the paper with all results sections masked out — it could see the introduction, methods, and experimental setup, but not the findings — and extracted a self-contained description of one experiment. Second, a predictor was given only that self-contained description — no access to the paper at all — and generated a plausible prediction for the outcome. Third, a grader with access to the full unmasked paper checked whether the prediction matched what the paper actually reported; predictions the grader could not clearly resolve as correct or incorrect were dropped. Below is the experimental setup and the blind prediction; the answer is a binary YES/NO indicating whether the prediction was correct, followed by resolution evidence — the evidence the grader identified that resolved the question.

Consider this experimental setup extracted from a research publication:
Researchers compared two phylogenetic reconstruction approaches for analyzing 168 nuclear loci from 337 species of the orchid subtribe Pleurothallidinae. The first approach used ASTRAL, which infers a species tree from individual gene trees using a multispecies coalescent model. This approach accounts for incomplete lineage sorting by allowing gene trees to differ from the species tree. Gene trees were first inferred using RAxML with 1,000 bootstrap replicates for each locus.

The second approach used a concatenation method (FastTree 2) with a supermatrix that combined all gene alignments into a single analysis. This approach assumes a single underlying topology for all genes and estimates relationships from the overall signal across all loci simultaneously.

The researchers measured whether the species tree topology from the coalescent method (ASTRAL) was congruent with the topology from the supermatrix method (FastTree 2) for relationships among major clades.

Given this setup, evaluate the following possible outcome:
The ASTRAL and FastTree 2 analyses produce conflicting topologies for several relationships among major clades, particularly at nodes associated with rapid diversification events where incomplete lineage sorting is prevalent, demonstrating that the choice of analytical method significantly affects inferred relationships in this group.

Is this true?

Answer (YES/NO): NO